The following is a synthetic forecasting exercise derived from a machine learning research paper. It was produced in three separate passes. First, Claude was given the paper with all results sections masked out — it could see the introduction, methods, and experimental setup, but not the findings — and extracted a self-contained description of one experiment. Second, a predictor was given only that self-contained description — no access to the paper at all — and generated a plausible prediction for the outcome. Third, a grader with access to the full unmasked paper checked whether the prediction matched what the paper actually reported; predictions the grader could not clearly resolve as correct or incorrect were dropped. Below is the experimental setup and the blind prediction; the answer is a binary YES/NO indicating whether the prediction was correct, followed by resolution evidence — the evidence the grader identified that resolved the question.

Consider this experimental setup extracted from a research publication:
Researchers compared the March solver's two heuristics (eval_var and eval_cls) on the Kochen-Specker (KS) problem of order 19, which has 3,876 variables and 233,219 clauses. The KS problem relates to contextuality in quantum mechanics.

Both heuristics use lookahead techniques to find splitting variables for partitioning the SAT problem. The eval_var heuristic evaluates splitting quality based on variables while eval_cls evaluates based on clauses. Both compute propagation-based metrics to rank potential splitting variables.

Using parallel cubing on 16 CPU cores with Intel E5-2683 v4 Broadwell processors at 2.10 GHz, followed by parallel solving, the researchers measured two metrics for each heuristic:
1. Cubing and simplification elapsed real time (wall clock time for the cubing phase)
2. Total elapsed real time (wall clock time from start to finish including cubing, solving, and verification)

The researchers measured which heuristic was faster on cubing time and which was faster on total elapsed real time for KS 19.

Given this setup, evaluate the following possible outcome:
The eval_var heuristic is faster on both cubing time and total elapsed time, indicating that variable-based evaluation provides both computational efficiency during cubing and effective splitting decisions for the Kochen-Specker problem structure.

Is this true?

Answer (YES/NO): NO